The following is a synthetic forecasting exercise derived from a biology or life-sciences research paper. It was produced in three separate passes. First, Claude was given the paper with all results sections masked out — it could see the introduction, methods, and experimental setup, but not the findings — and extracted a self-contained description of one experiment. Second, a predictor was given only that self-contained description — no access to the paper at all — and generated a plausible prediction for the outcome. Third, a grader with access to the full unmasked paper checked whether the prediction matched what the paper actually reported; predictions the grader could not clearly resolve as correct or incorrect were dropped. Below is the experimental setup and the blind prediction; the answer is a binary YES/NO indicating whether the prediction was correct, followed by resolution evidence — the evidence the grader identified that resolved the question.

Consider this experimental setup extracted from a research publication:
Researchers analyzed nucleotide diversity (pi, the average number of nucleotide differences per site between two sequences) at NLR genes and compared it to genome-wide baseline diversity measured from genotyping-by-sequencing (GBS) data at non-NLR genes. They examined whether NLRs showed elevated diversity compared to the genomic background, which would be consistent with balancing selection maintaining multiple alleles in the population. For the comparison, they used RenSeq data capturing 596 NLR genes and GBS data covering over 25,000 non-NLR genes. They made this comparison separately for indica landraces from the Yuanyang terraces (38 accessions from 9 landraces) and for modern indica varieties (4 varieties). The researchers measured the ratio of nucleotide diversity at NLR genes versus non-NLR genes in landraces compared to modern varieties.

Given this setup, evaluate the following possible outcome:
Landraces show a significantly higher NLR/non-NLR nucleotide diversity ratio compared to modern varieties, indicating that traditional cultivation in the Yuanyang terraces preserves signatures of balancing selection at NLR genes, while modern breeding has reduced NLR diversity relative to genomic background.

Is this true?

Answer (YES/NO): NO